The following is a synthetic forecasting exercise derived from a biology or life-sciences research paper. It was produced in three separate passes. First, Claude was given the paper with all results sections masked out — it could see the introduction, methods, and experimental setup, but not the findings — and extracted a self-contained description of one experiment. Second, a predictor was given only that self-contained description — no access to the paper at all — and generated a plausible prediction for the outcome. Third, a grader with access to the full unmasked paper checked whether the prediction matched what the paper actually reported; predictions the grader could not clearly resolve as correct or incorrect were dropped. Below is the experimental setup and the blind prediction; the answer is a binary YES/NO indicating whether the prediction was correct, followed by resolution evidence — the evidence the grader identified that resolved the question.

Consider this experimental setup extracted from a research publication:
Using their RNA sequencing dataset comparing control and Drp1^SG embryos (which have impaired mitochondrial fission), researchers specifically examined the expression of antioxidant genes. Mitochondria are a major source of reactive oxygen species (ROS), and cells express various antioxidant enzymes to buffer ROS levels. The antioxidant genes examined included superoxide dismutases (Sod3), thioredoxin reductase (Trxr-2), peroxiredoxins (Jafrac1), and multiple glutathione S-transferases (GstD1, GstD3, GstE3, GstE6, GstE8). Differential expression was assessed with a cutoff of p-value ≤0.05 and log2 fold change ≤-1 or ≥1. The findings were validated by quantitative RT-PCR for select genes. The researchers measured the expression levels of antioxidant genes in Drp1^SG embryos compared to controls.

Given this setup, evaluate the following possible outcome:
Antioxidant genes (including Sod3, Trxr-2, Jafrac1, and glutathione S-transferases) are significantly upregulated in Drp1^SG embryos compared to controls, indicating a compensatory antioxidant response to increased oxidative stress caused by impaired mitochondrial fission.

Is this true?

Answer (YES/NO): NO